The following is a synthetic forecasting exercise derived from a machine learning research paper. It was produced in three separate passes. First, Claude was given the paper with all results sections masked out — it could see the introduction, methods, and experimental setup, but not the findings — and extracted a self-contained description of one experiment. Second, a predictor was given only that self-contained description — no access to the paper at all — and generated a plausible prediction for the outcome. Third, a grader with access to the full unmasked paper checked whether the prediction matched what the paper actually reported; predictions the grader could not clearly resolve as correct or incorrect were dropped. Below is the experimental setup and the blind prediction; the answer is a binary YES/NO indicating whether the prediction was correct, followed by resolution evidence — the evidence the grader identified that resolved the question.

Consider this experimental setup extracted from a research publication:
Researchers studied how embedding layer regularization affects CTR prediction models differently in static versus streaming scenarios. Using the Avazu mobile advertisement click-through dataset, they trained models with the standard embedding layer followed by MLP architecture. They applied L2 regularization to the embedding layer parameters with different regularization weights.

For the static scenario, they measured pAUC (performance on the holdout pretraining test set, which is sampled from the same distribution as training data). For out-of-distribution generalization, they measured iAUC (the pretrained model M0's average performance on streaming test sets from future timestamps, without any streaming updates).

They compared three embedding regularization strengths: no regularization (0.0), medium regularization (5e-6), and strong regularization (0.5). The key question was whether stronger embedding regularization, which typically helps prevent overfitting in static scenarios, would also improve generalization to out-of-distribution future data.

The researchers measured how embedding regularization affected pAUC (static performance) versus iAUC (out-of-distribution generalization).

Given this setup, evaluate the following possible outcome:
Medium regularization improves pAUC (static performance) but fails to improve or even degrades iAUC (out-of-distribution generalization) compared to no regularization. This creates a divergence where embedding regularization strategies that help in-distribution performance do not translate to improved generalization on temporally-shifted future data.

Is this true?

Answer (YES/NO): NO